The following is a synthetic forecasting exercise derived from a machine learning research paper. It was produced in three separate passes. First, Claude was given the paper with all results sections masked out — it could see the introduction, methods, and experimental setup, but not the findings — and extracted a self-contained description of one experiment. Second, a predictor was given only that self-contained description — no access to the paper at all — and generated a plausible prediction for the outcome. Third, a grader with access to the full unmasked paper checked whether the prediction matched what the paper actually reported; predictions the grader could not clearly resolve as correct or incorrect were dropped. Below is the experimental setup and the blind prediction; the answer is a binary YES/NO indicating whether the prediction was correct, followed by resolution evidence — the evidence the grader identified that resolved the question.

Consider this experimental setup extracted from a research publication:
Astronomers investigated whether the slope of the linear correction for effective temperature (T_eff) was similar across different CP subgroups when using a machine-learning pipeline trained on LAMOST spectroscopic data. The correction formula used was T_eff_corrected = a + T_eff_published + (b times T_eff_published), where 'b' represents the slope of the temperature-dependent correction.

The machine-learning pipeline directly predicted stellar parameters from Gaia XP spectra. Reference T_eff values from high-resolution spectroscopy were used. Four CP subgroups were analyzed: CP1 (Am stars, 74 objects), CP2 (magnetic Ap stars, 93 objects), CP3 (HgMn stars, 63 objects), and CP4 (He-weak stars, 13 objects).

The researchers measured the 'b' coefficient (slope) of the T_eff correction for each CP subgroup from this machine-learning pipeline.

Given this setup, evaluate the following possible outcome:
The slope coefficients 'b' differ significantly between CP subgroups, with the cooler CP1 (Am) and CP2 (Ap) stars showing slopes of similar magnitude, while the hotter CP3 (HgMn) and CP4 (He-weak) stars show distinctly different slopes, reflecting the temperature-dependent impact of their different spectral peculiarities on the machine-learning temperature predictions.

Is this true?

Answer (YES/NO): NO